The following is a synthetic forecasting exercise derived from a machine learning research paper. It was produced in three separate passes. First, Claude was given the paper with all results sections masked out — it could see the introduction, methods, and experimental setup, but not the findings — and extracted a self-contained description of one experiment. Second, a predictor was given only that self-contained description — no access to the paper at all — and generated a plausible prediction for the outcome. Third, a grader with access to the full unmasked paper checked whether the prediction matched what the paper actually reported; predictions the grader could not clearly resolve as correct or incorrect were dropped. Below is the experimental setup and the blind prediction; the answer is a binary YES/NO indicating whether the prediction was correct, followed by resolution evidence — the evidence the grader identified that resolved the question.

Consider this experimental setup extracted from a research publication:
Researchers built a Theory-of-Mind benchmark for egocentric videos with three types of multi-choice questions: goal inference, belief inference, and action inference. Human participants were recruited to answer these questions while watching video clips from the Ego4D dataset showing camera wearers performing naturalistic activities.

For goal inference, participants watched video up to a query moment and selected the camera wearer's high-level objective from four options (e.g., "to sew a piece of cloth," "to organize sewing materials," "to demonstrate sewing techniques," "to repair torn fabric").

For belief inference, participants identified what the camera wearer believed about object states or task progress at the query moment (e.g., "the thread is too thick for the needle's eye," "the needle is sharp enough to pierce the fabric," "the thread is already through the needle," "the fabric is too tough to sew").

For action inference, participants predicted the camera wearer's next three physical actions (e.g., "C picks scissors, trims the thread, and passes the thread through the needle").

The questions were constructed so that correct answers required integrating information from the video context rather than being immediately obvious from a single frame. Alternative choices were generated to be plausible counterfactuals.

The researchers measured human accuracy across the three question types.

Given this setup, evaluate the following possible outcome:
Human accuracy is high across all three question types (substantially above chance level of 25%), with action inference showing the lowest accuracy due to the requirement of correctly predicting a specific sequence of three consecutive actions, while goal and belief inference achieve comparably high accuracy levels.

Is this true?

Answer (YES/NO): NO